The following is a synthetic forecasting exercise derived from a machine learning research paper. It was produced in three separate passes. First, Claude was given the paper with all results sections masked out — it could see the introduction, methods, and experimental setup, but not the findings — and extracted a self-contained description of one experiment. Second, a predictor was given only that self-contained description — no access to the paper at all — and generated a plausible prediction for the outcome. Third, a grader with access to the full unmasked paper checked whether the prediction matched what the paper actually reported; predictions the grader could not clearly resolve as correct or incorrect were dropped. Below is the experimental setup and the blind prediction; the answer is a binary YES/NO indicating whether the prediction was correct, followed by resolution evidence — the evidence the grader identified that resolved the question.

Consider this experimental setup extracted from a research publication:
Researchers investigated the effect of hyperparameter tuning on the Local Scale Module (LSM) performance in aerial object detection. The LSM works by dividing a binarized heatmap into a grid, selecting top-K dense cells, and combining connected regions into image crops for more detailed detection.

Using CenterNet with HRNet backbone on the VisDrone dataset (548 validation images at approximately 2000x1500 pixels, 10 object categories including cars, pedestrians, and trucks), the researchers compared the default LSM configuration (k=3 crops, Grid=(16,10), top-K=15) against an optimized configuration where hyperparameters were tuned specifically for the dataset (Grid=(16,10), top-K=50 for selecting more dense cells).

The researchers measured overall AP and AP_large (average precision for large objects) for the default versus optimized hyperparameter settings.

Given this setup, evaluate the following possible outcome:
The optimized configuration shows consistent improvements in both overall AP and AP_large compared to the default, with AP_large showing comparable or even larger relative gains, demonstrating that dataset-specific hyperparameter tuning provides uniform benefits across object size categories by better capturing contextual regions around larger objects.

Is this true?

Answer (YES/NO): NO